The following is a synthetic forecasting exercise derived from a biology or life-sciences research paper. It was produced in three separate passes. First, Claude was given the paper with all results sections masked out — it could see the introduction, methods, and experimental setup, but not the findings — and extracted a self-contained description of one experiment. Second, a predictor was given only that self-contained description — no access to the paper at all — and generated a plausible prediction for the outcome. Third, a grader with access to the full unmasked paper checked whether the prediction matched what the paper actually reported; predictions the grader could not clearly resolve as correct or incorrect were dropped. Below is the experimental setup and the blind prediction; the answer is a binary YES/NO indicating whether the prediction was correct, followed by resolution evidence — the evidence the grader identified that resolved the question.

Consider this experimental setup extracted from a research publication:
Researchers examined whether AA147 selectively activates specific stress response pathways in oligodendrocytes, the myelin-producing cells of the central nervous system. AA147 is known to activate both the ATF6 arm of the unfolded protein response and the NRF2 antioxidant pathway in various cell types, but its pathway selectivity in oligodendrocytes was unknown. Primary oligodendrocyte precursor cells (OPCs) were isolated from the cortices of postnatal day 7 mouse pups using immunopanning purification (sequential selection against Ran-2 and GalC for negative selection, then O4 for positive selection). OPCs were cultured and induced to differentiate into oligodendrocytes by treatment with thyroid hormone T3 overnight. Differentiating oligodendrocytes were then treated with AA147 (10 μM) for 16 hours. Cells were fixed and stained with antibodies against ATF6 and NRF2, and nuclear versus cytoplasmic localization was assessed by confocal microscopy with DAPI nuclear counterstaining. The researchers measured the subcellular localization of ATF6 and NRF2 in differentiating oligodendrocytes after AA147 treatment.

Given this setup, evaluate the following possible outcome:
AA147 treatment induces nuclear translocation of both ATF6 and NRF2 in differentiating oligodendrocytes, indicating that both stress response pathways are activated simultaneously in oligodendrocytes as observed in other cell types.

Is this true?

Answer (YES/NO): NO